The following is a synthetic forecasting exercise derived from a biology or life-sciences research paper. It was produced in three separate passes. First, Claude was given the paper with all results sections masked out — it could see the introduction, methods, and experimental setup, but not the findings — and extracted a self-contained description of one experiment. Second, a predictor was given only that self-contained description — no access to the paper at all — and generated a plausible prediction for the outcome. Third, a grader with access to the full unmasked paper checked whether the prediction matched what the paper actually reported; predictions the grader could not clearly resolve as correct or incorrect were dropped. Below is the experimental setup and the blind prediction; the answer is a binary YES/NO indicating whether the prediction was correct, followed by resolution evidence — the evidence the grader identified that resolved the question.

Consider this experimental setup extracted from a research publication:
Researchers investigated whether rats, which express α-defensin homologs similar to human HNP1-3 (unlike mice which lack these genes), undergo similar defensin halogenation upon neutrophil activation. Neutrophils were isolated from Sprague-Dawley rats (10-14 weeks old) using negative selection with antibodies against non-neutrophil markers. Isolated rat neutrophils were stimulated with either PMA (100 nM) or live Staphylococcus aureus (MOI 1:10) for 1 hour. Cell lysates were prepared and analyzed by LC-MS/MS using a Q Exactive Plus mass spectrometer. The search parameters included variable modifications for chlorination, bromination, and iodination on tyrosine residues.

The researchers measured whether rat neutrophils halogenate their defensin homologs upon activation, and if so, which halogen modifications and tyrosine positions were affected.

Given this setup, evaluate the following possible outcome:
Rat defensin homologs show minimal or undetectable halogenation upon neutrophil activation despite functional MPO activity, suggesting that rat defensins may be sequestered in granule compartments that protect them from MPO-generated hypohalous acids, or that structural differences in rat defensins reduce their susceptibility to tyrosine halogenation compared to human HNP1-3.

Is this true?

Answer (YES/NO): NO